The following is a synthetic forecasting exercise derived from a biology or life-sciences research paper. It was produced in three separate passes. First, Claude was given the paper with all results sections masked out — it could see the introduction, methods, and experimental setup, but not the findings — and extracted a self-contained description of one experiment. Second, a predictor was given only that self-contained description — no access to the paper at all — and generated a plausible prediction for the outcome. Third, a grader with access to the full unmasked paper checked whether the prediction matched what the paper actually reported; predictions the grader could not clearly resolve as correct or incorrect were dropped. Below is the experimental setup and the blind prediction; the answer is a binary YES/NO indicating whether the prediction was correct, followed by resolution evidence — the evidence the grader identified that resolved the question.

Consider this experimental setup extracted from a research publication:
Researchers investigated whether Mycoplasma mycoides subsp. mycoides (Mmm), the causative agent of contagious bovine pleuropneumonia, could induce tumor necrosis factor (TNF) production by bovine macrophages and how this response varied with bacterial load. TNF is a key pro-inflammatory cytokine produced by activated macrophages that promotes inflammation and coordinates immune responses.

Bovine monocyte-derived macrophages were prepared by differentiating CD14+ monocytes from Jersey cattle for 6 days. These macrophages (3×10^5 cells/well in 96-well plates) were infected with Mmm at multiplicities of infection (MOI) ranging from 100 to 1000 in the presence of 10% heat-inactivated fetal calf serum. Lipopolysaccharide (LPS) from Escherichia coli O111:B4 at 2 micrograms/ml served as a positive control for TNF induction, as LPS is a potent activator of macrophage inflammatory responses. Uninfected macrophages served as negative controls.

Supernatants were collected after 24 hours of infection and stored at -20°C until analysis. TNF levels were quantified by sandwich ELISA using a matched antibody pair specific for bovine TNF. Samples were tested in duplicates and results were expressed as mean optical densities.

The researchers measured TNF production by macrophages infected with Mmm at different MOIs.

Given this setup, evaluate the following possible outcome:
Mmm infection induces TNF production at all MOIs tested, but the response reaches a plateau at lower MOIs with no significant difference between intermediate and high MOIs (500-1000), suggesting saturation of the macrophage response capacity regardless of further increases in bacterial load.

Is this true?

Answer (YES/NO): NO